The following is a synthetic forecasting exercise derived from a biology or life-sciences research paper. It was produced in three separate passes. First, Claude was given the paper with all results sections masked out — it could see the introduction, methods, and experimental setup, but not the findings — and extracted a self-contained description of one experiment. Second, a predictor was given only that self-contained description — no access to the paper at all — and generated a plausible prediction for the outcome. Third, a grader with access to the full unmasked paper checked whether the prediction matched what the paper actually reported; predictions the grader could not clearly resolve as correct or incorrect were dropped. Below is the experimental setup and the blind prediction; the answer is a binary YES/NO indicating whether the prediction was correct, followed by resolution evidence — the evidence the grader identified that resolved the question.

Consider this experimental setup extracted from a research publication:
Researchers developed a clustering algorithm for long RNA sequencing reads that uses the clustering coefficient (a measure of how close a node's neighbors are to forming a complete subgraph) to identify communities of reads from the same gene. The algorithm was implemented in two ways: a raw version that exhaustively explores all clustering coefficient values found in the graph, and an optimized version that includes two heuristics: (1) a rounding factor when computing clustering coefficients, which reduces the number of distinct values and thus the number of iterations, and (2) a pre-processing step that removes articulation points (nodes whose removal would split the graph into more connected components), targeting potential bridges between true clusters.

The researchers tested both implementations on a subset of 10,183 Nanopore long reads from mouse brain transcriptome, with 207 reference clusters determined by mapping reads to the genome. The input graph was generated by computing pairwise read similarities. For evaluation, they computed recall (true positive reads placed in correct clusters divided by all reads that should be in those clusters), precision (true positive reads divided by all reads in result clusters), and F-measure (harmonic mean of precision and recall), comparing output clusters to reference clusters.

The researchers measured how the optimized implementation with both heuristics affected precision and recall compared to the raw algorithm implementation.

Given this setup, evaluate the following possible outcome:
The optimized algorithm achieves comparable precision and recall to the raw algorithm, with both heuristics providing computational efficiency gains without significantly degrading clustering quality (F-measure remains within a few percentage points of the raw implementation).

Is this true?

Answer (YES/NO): NO